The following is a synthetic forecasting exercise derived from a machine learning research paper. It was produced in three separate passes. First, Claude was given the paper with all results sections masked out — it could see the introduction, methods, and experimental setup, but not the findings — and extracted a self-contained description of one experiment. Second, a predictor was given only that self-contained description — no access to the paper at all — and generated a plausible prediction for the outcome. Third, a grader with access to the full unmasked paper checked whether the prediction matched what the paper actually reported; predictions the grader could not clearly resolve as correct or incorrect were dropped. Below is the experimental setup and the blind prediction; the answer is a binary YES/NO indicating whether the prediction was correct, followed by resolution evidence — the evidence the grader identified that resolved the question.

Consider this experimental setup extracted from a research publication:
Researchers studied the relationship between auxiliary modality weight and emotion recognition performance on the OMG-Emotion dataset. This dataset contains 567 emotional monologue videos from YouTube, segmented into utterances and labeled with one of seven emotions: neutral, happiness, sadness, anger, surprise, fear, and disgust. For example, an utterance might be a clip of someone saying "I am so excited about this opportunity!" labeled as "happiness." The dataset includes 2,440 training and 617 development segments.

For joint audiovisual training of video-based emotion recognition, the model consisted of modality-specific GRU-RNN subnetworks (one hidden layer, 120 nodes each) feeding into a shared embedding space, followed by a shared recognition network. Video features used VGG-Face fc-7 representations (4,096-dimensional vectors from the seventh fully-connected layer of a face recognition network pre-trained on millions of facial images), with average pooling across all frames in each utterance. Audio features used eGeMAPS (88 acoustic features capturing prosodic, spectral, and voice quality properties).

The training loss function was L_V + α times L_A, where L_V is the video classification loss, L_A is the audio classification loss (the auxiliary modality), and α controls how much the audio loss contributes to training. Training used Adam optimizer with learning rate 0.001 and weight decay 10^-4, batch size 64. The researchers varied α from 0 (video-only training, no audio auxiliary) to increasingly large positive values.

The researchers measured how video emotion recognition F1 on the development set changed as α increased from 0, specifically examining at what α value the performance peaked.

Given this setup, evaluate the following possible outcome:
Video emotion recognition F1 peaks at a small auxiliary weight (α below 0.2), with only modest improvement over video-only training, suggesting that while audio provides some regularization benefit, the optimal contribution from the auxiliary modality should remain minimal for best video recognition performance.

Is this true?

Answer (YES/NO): NO